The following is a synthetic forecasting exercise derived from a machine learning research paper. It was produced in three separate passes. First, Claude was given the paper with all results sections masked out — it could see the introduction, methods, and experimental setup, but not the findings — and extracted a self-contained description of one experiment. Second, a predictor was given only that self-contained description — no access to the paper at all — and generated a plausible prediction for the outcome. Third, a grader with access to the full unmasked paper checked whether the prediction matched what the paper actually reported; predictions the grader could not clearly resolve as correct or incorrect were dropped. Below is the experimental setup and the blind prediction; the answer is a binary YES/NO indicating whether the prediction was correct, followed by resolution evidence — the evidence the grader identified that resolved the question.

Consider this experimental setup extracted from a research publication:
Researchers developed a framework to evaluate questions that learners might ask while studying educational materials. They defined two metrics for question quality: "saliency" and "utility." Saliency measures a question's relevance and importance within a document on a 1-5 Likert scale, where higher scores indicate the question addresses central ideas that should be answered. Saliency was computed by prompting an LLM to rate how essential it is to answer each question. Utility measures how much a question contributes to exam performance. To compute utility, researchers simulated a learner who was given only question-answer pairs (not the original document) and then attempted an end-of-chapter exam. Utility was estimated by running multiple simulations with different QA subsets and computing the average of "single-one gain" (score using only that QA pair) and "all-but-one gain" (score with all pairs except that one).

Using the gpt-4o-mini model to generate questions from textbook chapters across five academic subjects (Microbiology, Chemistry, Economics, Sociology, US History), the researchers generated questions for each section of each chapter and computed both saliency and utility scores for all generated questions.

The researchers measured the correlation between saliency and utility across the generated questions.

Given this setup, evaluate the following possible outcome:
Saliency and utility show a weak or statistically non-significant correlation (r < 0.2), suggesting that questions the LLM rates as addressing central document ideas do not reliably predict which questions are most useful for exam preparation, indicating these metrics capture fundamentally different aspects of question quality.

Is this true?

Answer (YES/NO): YES